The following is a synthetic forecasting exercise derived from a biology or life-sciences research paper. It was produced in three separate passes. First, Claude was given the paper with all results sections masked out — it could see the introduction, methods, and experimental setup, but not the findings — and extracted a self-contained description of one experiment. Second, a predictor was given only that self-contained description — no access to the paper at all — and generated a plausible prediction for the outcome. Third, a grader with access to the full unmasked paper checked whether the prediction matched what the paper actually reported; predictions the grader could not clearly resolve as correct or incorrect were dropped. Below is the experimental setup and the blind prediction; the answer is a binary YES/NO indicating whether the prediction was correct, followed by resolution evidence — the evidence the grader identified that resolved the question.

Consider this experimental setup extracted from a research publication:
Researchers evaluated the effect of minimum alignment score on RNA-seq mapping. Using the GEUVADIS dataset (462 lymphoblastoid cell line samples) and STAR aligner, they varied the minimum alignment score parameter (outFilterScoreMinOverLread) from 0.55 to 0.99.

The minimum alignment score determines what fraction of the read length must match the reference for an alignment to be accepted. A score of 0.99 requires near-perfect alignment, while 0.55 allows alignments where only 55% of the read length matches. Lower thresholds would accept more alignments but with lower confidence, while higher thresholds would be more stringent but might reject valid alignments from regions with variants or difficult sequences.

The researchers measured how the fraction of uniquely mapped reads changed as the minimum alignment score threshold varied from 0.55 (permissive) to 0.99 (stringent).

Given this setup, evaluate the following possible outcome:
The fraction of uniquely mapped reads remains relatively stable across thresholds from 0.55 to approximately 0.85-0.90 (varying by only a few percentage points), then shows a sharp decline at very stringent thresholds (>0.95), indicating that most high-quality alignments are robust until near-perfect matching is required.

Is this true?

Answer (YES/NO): NO